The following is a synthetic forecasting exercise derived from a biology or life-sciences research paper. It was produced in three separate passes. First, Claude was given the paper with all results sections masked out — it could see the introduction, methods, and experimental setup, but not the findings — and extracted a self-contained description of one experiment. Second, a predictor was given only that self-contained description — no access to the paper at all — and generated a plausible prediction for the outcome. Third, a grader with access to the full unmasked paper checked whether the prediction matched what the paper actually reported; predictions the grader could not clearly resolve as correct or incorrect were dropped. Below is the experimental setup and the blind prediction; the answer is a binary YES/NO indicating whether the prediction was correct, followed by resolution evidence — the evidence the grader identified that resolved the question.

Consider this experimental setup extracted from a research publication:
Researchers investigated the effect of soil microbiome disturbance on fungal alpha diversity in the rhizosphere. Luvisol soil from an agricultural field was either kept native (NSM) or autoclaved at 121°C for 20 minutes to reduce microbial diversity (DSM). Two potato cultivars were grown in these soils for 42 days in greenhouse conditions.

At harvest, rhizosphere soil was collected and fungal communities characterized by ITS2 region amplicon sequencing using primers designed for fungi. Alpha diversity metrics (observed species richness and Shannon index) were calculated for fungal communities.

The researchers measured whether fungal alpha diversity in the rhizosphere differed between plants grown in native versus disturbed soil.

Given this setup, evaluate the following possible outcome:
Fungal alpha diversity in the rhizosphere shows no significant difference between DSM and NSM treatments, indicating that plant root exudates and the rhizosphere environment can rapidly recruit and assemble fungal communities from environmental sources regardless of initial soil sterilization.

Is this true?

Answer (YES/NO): NO